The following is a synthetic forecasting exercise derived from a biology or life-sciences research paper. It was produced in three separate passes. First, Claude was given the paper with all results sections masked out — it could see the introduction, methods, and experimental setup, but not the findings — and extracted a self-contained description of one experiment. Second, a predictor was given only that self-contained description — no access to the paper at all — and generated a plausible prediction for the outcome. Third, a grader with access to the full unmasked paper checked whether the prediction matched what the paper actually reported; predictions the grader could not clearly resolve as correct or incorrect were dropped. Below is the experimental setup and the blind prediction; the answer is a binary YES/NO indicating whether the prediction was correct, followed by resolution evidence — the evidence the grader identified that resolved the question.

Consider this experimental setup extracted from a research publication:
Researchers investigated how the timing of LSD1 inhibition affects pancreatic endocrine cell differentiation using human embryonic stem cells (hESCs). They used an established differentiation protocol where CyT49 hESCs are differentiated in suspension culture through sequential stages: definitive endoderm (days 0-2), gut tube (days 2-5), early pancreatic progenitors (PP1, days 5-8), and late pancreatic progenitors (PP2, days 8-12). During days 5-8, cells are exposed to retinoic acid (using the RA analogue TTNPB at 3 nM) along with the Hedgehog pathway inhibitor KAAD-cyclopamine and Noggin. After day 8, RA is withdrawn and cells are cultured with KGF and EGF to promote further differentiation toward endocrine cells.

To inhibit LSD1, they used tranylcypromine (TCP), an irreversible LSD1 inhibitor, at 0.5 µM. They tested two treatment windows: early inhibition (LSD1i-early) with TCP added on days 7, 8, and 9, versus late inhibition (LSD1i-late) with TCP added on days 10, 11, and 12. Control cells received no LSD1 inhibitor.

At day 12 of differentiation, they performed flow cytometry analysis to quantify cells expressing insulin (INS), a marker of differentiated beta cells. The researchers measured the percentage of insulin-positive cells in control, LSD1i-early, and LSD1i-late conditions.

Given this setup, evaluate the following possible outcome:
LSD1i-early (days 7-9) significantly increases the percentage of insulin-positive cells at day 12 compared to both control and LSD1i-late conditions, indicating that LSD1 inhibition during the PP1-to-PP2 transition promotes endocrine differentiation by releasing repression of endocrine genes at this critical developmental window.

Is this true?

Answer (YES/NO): NO